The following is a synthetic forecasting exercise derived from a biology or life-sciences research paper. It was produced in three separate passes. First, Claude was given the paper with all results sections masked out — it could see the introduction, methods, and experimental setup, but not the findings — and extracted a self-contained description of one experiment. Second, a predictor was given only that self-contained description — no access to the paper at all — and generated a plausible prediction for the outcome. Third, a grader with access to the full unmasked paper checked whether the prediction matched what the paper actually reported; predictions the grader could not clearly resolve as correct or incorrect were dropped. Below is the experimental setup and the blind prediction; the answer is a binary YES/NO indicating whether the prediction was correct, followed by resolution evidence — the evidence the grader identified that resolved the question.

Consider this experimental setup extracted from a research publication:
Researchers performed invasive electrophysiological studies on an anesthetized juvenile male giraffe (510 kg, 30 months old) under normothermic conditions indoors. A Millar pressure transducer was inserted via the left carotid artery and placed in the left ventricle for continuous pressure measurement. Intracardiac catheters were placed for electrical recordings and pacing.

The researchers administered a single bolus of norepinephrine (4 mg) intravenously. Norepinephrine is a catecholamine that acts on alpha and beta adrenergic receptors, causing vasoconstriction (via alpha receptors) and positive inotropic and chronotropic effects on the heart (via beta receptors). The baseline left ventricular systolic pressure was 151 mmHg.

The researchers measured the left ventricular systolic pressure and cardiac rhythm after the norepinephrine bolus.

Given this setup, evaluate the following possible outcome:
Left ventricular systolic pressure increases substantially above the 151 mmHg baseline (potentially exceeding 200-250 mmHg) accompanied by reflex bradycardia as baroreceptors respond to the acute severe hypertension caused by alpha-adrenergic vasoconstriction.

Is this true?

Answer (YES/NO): NO